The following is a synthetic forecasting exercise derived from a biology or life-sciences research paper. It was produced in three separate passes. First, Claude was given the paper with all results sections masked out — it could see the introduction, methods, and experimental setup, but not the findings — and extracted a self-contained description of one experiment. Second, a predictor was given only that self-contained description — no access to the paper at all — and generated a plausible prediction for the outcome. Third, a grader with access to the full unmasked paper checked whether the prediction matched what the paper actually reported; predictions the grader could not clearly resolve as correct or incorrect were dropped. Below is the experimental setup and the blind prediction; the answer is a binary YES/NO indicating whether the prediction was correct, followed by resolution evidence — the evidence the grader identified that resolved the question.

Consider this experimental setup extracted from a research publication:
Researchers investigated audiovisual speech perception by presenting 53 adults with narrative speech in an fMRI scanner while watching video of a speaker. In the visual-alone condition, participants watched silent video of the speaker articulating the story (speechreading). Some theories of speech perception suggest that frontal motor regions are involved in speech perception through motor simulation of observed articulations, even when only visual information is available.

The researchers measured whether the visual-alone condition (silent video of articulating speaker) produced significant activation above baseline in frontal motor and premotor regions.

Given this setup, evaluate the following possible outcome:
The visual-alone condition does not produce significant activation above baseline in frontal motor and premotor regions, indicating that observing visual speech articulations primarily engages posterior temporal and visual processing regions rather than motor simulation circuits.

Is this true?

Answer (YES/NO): NO